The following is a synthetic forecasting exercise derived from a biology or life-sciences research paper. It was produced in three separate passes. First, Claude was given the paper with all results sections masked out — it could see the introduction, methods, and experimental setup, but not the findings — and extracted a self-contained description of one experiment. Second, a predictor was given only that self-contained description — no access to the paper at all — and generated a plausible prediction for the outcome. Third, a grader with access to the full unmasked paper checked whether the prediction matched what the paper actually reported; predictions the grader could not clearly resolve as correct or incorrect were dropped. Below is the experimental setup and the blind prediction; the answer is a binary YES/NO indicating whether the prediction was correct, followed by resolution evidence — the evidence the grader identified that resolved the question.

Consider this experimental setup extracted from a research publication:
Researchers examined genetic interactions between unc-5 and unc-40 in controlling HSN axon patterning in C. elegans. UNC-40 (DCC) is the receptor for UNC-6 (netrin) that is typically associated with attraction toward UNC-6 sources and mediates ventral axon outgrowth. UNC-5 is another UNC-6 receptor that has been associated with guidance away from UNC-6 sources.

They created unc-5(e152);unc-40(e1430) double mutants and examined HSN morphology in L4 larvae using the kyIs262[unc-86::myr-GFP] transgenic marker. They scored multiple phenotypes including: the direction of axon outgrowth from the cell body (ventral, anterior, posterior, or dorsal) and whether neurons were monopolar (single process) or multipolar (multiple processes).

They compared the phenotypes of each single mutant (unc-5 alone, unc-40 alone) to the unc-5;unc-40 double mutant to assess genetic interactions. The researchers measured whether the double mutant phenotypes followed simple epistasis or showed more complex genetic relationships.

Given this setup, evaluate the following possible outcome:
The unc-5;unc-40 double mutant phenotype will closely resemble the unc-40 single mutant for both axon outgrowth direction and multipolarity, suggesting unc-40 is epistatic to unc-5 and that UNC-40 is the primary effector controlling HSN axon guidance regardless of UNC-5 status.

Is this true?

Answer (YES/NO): NO